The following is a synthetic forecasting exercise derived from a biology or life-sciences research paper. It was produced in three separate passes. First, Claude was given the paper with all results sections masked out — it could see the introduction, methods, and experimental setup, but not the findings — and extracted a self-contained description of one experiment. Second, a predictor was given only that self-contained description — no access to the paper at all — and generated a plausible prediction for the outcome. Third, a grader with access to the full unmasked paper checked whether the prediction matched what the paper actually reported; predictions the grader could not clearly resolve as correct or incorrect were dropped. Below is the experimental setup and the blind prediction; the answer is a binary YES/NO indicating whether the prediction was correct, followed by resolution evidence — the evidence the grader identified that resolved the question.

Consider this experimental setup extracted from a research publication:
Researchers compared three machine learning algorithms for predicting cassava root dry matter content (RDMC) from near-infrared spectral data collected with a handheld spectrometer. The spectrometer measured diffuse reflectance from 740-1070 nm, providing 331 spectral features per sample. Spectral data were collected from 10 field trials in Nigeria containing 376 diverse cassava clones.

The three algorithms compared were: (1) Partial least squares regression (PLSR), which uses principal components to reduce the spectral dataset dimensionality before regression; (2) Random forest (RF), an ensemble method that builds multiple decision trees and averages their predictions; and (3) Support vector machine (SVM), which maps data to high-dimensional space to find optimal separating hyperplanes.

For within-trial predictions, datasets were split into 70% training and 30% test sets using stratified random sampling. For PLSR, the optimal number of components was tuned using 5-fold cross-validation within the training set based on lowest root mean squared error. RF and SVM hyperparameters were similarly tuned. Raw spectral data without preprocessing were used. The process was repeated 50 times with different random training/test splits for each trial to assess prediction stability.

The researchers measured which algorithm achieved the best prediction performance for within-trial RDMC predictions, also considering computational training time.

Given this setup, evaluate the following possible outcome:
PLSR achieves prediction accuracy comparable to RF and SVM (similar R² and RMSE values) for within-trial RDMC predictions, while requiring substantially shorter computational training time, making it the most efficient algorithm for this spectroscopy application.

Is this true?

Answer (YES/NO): YES